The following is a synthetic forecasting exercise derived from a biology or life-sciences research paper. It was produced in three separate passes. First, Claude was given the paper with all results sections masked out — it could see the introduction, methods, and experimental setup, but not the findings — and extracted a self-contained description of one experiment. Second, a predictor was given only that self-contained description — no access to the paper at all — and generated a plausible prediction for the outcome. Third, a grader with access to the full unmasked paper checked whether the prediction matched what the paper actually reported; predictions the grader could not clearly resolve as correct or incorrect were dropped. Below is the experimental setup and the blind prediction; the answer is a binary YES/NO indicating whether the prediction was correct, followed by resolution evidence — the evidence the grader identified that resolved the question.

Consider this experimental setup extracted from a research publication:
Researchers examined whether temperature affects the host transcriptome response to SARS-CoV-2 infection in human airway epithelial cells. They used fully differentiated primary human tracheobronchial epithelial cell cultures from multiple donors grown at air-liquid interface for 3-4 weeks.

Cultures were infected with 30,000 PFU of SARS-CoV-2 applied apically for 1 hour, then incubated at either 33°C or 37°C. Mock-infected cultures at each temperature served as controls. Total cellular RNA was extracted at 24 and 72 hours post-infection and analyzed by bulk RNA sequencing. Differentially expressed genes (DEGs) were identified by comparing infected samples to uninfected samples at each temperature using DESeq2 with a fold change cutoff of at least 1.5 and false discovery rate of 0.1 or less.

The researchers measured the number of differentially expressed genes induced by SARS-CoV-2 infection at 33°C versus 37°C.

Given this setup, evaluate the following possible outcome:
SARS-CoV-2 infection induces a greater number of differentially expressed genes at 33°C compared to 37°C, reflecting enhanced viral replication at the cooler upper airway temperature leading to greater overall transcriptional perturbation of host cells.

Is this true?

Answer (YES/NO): NO